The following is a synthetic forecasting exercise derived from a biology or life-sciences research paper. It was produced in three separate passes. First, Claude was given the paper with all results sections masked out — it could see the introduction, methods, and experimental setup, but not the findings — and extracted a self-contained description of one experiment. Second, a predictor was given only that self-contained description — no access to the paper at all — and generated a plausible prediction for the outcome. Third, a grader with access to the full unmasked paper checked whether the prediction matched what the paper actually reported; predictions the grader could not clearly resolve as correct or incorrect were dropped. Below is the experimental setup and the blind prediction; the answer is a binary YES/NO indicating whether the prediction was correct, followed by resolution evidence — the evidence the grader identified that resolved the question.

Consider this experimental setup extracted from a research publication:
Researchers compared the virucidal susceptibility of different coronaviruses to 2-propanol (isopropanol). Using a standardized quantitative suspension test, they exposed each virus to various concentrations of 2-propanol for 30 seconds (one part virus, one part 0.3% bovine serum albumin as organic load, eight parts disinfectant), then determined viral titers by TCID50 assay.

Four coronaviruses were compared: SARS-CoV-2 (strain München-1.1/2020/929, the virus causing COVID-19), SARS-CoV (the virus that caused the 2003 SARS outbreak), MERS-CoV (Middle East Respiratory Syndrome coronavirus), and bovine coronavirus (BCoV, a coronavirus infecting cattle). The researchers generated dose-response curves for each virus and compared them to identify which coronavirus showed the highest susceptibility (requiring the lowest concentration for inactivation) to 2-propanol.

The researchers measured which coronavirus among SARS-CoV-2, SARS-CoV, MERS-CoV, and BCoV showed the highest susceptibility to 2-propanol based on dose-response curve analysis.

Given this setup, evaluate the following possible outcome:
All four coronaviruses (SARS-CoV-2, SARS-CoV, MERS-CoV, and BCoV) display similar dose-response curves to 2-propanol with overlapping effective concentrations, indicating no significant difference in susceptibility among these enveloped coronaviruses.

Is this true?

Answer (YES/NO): NO